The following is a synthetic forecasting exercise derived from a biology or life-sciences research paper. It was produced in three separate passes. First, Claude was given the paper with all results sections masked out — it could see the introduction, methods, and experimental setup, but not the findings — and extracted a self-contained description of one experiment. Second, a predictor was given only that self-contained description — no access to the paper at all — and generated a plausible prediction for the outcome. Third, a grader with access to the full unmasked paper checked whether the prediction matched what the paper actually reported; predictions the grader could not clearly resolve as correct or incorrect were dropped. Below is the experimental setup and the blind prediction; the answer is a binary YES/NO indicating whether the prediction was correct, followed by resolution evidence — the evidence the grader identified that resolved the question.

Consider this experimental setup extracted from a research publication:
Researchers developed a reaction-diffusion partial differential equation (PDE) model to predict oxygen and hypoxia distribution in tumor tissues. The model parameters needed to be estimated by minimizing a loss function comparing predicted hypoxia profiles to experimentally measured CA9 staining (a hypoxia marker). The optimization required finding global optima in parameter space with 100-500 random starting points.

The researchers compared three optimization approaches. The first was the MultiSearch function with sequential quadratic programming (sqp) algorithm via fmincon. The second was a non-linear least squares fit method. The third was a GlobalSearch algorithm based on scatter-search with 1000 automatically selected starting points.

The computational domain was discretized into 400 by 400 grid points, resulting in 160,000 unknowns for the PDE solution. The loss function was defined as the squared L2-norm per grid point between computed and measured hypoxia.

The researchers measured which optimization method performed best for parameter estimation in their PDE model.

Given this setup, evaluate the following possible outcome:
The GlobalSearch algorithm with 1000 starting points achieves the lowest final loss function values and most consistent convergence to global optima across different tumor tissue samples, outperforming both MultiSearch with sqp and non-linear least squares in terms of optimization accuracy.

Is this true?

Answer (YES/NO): NO